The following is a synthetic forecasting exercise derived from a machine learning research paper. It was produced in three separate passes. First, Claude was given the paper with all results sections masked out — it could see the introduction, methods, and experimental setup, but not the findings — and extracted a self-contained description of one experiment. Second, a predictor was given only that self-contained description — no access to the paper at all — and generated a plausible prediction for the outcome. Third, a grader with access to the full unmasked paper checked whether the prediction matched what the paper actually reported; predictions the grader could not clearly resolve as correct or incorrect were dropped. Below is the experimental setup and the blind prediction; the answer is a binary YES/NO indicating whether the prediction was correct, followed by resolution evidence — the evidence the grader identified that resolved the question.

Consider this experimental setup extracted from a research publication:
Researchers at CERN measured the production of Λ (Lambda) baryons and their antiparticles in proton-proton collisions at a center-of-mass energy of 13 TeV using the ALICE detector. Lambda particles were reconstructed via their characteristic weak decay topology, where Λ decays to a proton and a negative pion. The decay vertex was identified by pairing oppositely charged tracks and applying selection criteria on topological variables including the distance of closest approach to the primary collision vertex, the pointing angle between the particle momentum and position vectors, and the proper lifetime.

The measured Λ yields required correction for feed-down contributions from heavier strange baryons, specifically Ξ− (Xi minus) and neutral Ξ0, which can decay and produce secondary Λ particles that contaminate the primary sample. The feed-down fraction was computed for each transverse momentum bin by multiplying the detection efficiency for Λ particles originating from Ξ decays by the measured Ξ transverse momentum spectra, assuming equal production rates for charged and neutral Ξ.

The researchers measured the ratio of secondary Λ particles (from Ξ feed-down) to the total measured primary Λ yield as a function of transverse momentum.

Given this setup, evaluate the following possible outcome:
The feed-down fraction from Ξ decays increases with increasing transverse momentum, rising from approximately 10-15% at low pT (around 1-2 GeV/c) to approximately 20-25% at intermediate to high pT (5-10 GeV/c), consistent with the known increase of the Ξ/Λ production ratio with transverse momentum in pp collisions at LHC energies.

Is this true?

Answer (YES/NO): NO